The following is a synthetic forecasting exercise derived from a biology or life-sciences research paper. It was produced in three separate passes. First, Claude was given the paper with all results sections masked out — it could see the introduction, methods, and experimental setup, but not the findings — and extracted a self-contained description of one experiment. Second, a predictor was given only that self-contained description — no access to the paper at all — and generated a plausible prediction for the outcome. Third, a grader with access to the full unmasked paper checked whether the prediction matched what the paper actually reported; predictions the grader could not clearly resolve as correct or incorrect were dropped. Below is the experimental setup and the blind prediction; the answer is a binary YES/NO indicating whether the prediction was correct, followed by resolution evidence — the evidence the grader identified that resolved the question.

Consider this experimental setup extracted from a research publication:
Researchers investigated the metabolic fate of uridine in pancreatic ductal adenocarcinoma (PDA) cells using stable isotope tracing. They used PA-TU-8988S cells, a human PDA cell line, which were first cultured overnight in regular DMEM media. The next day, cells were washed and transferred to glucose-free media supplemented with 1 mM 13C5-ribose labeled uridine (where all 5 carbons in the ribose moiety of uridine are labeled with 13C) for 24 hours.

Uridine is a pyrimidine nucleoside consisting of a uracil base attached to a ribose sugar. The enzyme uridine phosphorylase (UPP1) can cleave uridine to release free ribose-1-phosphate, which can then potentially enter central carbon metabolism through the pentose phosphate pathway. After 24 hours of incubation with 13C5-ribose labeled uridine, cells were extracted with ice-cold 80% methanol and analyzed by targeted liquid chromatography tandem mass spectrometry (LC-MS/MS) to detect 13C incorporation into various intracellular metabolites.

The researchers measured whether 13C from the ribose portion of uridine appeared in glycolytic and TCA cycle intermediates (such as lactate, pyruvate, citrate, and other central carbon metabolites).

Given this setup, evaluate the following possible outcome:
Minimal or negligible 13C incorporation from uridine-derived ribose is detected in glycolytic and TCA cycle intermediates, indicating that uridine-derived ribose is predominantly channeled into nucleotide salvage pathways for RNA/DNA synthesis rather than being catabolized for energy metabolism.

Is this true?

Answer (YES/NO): NO